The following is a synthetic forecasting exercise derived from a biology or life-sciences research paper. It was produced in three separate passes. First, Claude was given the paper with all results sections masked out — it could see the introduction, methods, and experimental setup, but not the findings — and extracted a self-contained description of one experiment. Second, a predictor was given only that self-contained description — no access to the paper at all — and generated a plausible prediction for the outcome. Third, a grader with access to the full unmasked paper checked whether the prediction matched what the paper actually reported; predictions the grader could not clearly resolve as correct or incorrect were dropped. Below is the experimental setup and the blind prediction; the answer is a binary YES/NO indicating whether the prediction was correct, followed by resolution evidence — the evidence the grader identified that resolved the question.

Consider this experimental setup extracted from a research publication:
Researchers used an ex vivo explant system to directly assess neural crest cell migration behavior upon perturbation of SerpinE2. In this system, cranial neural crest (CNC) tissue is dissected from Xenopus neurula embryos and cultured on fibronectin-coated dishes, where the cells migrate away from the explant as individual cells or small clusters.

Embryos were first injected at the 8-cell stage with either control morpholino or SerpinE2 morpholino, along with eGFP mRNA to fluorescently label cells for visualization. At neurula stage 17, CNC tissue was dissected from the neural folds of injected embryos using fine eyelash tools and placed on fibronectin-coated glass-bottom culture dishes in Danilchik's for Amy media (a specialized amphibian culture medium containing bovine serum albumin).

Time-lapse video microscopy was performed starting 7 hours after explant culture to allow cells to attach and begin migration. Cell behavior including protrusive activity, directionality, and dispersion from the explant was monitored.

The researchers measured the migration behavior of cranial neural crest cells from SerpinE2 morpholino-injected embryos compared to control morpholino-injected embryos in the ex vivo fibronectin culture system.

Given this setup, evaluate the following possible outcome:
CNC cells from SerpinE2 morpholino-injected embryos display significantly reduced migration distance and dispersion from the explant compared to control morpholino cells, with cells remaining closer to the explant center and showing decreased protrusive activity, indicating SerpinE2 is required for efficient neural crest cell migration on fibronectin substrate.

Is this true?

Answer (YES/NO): YES